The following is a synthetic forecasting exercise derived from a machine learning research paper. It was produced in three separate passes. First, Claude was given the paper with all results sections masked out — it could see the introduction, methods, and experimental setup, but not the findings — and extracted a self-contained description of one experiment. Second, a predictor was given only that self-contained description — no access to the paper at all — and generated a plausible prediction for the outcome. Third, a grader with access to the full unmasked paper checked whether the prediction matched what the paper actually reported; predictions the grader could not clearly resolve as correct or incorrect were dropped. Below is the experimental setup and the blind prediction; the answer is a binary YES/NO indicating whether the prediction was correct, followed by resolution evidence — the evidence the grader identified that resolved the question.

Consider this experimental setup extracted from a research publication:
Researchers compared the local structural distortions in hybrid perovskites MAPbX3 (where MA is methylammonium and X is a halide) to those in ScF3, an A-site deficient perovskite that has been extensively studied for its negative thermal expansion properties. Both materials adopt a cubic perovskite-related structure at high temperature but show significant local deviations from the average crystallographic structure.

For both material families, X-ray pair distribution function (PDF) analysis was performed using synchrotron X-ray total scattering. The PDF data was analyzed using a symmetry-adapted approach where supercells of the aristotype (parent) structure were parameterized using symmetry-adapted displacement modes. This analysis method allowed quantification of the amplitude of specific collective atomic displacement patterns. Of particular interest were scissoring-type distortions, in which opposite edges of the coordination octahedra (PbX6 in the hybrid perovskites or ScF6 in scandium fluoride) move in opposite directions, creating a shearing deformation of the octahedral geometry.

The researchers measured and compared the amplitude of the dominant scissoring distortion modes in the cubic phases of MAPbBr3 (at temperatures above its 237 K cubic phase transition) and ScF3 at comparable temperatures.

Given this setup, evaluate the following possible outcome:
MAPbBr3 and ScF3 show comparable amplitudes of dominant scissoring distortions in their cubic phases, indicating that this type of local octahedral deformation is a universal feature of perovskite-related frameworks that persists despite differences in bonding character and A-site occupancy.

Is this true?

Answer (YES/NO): NO